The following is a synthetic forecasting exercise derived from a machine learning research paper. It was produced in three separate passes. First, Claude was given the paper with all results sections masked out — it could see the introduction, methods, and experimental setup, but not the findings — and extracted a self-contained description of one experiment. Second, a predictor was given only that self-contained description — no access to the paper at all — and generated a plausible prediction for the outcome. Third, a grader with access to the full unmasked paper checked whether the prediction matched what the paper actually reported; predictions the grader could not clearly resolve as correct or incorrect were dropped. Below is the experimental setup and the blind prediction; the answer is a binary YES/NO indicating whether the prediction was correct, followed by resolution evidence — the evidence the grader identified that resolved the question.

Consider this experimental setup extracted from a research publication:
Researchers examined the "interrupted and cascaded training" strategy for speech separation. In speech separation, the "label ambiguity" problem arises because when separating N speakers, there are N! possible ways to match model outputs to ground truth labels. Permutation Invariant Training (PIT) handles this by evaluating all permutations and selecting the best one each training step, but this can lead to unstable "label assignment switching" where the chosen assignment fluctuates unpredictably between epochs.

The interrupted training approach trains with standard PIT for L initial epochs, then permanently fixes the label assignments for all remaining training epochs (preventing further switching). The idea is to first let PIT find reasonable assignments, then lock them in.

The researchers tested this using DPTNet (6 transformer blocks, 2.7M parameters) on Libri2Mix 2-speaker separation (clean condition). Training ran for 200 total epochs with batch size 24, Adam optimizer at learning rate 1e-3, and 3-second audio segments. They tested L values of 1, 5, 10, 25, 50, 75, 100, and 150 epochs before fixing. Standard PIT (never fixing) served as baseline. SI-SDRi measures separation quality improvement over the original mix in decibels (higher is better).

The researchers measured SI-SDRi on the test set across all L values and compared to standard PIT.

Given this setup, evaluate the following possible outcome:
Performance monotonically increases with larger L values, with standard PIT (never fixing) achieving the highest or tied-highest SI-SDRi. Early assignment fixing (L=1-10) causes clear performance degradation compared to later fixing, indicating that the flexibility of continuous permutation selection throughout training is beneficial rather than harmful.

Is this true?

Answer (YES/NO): NO